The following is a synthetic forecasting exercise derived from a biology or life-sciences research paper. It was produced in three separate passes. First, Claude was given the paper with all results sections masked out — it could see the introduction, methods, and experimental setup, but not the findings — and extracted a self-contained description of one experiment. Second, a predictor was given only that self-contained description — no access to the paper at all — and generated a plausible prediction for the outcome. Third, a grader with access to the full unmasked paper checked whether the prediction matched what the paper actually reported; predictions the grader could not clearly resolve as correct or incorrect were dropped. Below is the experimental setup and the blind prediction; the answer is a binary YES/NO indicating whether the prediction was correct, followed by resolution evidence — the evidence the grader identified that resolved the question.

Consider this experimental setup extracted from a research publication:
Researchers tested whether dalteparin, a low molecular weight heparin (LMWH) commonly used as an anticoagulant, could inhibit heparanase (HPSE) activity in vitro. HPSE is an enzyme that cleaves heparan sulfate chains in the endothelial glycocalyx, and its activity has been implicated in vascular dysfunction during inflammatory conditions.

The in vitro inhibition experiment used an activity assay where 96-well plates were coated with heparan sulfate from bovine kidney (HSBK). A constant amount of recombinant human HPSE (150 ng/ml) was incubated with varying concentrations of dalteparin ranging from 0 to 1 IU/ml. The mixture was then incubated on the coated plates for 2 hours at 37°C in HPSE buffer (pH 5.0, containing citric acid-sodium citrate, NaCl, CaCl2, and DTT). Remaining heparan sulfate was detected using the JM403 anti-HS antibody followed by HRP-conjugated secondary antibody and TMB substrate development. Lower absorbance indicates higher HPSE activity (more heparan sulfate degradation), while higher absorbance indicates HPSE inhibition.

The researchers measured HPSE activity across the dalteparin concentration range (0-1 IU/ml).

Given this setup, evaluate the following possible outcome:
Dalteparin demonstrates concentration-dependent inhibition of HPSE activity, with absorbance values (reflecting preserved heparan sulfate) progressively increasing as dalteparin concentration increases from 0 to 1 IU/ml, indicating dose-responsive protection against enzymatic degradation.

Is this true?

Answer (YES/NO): YES